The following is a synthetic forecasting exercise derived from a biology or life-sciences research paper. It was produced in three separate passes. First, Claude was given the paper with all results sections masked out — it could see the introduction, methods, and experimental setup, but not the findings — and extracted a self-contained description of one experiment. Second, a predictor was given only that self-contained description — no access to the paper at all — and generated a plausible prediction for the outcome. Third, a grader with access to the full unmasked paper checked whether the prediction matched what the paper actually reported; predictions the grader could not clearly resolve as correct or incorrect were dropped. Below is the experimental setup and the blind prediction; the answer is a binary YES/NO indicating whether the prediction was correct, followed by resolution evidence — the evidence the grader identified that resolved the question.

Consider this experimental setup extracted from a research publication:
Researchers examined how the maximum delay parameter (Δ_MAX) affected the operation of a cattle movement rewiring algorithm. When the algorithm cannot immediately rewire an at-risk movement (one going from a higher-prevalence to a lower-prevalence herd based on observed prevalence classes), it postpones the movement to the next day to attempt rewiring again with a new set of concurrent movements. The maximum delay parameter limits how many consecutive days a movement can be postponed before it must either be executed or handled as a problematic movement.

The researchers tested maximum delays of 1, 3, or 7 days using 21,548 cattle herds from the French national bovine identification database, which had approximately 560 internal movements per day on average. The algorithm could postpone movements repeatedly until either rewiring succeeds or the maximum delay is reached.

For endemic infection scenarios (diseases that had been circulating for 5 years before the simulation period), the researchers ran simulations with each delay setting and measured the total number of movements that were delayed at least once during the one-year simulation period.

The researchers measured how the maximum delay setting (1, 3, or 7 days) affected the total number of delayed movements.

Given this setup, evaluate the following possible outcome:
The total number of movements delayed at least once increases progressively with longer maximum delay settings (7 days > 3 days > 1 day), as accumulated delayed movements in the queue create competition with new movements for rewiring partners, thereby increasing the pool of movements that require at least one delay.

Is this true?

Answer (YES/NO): YES